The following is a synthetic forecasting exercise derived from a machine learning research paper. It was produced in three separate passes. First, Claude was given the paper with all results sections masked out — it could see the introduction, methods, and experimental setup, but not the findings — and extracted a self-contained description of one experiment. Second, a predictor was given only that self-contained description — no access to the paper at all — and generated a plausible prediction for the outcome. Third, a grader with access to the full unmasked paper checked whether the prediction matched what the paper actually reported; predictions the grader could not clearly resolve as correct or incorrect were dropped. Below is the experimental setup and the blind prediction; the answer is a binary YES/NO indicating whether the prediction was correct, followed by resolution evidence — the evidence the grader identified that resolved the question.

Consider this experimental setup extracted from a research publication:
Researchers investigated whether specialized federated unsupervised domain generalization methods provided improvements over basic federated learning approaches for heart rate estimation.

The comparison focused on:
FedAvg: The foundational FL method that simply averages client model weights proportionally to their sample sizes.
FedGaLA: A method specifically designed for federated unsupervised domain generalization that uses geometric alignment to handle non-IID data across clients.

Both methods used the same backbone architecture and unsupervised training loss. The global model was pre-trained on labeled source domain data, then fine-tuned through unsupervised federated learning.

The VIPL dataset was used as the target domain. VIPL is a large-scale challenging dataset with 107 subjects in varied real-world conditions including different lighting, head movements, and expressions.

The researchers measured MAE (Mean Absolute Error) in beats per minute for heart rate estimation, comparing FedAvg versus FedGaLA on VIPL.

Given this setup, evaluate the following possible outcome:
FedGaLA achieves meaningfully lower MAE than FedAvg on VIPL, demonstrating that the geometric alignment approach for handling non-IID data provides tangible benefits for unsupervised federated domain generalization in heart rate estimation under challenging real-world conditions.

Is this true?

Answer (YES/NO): NO